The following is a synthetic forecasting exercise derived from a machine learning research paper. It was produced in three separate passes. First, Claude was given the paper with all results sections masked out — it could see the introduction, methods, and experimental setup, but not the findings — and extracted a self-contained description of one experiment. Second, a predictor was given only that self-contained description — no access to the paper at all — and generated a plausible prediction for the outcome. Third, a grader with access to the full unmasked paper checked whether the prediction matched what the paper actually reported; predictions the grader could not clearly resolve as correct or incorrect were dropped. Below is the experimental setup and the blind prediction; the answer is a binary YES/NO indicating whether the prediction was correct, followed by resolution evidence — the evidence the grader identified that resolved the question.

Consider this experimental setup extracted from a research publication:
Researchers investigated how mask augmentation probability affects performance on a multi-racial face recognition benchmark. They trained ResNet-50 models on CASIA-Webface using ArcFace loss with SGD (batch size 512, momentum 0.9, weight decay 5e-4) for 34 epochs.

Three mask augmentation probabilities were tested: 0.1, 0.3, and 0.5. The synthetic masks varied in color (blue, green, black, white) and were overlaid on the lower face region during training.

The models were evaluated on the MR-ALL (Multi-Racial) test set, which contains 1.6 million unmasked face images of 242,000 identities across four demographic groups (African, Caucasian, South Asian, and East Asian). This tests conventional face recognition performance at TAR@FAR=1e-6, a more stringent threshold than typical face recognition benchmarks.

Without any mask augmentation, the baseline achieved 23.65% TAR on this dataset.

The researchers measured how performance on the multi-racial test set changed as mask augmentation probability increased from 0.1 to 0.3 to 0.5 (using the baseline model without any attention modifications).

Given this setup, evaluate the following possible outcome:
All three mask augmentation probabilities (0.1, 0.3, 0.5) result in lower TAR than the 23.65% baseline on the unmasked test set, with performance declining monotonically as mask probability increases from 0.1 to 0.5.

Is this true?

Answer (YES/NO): NO